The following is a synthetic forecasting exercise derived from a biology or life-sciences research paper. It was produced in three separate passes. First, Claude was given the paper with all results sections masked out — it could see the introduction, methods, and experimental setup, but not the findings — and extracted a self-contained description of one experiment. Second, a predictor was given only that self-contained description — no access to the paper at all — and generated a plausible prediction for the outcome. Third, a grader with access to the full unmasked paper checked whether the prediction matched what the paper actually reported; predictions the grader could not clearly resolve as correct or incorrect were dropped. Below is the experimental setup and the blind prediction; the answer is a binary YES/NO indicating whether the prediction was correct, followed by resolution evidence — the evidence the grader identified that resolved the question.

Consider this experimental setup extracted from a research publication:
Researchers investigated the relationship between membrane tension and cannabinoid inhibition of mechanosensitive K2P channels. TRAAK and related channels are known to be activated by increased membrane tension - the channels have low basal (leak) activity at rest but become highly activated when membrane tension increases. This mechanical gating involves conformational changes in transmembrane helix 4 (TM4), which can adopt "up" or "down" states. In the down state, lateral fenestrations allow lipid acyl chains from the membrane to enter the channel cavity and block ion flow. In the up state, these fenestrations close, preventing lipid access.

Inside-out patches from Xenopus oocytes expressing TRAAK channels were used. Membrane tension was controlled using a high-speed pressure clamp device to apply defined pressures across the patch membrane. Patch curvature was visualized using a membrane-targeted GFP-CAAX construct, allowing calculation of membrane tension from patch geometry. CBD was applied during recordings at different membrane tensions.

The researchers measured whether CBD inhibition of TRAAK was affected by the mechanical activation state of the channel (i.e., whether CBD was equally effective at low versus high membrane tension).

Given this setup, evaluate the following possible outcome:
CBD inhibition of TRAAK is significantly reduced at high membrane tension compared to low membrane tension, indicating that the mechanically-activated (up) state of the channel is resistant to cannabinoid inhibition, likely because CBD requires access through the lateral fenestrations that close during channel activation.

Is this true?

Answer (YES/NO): YES